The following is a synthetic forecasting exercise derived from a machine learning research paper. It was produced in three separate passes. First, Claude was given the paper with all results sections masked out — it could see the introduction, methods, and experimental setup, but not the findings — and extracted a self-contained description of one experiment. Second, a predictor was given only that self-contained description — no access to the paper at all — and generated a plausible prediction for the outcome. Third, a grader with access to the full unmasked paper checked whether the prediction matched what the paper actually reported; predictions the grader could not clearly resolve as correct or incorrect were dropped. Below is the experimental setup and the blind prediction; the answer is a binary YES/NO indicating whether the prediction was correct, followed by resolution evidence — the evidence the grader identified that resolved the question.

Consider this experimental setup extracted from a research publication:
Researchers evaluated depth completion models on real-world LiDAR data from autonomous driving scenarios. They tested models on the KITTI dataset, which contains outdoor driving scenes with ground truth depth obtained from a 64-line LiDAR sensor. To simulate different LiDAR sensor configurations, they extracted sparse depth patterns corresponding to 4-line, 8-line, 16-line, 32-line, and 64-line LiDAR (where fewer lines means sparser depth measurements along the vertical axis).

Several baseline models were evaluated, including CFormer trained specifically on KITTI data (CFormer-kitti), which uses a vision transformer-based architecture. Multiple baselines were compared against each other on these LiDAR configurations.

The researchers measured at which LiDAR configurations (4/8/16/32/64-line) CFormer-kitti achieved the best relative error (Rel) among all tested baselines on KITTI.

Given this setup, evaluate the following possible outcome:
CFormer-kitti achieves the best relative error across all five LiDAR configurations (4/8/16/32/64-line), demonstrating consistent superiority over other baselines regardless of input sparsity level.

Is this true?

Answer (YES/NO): NO